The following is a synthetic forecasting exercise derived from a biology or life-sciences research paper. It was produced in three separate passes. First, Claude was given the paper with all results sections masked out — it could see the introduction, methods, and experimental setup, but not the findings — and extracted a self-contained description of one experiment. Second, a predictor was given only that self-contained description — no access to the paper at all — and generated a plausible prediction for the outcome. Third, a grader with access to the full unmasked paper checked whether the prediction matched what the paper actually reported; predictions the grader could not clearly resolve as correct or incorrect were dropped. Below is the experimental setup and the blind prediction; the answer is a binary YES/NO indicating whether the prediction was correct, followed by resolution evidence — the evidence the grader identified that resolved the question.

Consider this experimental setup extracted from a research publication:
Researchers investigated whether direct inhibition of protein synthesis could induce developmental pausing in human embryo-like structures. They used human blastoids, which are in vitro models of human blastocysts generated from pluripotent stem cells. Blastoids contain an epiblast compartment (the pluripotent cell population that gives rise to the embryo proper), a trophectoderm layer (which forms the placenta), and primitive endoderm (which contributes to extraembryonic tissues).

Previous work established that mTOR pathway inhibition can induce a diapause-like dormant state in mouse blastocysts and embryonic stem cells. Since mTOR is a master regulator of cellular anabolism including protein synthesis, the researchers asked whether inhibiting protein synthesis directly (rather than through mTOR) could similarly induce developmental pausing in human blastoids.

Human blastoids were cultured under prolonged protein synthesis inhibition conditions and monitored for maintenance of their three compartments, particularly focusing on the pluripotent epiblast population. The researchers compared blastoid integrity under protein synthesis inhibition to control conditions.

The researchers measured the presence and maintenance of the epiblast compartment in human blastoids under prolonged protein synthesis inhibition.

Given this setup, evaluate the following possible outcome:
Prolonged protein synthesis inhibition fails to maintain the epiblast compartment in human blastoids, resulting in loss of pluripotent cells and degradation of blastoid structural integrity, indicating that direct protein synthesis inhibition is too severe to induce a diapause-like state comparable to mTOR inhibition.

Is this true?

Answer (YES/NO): YES